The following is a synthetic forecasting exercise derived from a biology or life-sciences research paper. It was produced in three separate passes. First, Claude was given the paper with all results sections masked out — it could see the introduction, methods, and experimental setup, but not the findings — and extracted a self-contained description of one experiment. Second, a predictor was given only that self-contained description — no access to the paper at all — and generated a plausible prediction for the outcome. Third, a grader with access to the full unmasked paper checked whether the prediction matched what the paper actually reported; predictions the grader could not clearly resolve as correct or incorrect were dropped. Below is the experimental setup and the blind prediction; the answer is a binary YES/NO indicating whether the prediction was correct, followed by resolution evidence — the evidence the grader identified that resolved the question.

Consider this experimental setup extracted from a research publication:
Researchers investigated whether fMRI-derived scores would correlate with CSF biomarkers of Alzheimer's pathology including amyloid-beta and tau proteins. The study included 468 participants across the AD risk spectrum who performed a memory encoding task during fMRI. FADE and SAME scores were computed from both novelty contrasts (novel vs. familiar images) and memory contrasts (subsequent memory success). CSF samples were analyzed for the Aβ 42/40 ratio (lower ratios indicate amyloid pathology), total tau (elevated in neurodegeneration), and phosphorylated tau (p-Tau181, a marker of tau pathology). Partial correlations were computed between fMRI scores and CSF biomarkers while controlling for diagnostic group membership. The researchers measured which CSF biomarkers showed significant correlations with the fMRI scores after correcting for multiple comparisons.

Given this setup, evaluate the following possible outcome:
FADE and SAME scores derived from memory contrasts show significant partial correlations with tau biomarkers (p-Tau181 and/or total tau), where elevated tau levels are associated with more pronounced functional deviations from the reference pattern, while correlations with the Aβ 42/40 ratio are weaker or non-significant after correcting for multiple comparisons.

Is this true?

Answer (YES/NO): NO